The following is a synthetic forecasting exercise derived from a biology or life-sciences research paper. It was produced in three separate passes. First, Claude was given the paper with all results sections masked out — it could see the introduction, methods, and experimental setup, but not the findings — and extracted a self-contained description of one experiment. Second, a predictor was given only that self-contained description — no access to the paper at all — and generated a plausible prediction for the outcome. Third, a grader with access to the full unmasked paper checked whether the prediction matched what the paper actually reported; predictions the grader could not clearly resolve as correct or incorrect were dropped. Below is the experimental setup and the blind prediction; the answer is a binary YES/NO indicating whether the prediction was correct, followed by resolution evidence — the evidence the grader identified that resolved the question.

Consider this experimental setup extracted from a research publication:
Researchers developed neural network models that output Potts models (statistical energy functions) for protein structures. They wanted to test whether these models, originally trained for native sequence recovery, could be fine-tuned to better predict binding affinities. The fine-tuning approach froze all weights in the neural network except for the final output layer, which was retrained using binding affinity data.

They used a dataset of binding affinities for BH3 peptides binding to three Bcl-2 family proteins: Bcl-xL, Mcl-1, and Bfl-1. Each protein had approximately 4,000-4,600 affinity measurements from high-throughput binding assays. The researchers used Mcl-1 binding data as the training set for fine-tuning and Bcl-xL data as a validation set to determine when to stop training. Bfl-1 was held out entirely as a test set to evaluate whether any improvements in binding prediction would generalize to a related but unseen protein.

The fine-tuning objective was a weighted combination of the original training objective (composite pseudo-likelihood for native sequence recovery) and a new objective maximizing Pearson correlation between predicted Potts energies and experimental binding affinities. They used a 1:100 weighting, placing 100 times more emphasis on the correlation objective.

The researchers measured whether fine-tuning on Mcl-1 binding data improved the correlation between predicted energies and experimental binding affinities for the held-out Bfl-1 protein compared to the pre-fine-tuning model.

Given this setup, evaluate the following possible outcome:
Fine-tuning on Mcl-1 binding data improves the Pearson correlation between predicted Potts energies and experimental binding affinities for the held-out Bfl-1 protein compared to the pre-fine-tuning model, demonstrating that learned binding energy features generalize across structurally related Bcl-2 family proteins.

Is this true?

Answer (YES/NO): YES